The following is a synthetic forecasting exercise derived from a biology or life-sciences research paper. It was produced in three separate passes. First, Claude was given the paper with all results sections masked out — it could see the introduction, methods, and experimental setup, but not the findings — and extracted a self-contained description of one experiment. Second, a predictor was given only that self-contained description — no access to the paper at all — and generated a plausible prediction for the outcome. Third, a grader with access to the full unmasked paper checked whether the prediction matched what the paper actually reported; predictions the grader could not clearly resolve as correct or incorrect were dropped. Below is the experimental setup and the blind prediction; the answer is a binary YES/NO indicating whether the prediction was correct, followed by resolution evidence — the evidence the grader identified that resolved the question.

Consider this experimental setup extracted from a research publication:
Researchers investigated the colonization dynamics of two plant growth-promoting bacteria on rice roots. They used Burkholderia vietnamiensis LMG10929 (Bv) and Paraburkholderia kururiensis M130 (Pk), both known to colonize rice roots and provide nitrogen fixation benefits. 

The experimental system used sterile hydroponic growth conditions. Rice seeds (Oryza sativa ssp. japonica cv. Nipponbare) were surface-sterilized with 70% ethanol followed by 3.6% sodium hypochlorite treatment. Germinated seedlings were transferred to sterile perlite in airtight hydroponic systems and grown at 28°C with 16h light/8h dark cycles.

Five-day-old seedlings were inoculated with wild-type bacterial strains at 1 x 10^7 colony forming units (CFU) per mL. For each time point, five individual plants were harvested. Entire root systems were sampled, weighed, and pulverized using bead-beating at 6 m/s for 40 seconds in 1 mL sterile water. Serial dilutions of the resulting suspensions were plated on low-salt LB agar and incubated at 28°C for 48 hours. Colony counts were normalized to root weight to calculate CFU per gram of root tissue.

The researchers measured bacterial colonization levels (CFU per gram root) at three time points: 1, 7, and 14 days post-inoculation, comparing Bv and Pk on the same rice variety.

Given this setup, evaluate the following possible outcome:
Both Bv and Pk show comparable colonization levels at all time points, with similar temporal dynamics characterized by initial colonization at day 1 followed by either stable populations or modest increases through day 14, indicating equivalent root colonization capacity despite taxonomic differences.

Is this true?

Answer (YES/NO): NO